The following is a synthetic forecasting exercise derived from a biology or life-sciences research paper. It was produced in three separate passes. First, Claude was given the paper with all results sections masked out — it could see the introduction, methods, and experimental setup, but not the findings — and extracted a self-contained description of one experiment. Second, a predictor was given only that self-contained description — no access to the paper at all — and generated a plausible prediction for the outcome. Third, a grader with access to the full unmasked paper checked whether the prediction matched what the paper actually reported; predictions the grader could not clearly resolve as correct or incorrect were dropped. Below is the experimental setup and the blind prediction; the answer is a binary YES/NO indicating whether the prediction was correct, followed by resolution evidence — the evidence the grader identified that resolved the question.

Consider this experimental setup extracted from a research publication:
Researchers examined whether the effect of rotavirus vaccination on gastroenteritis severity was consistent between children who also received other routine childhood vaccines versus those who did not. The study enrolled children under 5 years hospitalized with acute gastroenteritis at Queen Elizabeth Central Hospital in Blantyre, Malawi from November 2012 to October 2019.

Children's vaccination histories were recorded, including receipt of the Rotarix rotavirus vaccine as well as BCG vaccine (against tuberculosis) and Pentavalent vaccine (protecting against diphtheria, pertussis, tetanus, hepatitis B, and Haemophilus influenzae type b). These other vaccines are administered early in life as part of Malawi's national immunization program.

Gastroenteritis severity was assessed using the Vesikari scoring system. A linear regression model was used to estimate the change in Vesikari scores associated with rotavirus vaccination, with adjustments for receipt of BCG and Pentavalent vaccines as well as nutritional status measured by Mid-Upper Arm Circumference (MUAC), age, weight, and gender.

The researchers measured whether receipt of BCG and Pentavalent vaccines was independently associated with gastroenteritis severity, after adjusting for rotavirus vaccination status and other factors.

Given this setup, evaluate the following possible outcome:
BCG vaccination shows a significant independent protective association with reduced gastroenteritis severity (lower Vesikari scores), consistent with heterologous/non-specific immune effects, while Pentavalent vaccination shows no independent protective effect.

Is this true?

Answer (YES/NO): NO